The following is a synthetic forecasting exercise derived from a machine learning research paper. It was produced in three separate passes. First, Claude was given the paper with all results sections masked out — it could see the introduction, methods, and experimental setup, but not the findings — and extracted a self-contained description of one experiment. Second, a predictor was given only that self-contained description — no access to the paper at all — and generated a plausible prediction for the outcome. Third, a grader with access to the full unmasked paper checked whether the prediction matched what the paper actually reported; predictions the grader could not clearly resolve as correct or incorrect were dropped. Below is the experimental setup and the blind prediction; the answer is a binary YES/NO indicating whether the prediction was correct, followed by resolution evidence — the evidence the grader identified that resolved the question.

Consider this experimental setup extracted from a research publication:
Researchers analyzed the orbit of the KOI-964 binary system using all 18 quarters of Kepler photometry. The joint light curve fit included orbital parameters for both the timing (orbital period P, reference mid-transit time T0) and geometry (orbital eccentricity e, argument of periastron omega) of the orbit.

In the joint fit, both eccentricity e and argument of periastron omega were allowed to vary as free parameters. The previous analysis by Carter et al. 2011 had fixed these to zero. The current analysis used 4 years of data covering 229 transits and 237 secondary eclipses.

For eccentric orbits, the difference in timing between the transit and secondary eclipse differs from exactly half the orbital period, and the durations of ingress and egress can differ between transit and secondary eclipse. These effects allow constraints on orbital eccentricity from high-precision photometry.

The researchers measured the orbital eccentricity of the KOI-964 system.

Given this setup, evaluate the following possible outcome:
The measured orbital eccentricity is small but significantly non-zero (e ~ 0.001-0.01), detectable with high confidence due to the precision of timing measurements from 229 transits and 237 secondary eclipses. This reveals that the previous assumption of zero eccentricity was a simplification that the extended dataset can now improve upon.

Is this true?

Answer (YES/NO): NO